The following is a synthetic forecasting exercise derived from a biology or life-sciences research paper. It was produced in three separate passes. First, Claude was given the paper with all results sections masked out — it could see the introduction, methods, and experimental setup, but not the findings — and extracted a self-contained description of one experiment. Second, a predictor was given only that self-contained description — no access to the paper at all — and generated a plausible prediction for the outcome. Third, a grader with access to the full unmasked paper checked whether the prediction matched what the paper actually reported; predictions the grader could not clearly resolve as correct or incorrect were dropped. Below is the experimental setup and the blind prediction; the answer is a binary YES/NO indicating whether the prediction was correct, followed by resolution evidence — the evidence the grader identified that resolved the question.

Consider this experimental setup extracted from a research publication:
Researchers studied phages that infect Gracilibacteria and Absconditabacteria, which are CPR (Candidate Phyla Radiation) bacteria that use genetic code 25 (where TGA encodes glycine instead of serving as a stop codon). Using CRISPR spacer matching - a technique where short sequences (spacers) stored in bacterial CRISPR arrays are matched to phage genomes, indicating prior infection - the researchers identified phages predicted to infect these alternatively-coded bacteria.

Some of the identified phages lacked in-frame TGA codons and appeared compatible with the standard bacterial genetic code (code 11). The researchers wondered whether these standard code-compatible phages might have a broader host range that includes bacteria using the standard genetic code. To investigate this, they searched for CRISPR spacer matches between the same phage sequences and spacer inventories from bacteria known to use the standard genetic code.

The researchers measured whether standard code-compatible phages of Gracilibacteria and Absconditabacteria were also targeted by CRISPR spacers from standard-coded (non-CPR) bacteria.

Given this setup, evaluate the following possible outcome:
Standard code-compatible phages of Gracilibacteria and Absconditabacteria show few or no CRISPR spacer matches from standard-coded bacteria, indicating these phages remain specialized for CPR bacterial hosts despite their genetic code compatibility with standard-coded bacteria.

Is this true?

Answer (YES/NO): NO